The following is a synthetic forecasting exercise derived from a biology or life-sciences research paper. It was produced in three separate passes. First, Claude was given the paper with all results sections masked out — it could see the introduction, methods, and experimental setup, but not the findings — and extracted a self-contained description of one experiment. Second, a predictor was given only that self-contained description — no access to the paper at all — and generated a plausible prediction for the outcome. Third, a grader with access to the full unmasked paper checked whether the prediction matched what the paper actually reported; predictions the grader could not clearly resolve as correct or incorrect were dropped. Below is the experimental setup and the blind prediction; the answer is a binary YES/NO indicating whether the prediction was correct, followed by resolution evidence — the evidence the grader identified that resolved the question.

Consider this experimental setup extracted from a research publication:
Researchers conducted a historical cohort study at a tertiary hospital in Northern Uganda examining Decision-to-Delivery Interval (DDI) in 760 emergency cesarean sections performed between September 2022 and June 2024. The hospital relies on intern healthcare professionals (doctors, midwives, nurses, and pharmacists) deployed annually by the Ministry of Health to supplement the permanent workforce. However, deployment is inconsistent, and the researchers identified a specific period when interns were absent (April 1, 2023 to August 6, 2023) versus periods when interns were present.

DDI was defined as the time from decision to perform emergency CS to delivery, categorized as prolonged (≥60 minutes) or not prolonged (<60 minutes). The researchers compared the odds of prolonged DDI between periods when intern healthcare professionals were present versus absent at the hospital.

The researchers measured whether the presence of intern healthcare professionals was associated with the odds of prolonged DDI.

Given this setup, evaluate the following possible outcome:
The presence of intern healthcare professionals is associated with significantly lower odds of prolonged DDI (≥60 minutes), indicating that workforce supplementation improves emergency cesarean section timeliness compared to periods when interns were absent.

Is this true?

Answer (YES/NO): NO